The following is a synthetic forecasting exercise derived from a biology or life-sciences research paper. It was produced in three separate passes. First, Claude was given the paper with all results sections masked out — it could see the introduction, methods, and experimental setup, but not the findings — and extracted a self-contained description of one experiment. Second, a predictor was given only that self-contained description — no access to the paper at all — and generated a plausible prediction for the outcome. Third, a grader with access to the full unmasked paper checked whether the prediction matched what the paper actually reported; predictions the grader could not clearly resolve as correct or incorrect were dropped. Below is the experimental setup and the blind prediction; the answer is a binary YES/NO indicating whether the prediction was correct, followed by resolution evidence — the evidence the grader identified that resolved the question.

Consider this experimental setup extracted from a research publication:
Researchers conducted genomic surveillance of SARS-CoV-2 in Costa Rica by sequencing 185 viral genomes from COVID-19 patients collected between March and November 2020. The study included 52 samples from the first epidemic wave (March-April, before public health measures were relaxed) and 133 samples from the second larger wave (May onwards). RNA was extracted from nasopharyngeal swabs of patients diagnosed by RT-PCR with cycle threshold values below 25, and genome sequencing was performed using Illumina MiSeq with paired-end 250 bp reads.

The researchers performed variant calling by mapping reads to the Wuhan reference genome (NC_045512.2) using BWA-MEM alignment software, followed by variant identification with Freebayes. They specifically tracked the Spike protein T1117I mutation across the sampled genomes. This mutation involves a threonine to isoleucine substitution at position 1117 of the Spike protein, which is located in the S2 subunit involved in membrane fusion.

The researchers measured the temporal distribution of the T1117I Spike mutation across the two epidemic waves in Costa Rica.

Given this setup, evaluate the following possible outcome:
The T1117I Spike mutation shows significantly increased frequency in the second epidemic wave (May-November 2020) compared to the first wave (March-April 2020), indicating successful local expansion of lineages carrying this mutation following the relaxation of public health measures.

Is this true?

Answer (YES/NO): YES